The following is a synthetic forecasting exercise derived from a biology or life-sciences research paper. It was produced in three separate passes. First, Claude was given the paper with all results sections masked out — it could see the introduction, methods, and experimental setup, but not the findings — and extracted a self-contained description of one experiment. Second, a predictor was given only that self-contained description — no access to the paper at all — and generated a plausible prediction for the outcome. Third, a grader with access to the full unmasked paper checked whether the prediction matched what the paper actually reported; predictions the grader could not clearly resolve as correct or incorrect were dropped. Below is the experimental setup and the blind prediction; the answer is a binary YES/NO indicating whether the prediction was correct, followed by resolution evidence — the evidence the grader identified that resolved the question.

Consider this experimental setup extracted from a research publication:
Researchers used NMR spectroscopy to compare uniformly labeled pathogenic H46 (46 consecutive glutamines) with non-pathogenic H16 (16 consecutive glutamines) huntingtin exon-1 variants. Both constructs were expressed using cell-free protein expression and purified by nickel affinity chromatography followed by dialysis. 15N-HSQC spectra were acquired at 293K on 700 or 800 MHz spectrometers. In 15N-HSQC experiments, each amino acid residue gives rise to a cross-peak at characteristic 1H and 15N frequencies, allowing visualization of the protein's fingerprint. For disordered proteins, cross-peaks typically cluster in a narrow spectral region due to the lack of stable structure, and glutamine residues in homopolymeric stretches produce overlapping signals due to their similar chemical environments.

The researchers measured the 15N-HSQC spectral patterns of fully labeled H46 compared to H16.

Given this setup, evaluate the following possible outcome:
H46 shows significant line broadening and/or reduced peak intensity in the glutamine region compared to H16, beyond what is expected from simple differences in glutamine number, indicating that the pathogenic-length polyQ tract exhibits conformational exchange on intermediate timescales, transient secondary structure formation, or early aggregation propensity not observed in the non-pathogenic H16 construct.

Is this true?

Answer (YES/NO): NO